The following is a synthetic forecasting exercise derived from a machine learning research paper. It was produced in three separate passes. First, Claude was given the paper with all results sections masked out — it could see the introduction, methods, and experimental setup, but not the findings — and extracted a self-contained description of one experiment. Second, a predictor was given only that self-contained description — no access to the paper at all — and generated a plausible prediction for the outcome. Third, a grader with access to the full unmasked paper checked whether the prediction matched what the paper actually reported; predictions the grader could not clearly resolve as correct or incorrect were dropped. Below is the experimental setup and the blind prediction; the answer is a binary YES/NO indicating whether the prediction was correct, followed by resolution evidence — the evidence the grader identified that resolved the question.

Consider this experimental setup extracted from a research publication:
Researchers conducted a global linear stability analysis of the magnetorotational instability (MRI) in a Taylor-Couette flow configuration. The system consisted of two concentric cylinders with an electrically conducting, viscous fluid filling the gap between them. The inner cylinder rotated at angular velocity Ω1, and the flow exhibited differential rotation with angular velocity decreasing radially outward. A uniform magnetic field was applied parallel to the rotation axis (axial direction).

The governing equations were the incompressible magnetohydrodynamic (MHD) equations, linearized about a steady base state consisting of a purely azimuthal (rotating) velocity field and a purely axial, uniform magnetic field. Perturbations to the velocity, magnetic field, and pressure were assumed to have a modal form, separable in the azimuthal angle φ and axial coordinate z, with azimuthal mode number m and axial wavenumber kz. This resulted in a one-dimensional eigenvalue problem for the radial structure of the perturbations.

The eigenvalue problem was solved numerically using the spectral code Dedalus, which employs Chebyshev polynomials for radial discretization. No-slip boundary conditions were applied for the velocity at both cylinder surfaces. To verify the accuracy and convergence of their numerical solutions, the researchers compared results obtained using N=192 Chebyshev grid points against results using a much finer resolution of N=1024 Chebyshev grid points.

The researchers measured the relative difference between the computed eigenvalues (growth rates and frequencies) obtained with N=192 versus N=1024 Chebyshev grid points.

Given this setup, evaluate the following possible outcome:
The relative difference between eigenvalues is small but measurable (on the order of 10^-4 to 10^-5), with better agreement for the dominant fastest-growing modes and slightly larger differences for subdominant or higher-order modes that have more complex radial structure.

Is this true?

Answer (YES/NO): NO